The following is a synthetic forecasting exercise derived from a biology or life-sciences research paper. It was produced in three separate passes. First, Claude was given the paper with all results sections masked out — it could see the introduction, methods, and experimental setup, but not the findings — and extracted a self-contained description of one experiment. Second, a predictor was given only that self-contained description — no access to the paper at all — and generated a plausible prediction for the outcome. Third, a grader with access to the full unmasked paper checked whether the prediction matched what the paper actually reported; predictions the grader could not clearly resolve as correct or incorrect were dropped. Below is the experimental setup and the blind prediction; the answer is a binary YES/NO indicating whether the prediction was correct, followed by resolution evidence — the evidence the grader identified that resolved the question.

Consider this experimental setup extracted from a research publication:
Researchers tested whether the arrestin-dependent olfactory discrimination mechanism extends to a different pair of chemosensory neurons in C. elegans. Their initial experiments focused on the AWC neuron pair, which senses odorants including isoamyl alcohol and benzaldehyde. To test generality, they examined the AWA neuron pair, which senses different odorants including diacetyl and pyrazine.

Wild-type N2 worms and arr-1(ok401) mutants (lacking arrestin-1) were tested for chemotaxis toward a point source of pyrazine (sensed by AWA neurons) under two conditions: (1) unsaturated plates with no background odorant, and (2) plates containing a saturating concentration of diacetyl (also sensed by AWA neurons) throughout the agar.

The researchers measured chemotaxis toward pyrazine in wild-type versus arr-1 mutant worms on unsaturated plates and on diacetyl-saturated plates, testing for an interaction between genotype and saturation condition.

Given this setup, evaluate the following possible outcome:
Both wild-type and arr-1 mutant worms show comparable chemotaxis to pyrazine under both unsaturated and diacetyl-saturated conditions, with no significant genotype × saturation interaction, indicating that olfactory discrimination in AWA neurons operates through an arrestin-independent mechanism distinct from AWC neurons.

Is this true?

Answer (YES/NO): NO